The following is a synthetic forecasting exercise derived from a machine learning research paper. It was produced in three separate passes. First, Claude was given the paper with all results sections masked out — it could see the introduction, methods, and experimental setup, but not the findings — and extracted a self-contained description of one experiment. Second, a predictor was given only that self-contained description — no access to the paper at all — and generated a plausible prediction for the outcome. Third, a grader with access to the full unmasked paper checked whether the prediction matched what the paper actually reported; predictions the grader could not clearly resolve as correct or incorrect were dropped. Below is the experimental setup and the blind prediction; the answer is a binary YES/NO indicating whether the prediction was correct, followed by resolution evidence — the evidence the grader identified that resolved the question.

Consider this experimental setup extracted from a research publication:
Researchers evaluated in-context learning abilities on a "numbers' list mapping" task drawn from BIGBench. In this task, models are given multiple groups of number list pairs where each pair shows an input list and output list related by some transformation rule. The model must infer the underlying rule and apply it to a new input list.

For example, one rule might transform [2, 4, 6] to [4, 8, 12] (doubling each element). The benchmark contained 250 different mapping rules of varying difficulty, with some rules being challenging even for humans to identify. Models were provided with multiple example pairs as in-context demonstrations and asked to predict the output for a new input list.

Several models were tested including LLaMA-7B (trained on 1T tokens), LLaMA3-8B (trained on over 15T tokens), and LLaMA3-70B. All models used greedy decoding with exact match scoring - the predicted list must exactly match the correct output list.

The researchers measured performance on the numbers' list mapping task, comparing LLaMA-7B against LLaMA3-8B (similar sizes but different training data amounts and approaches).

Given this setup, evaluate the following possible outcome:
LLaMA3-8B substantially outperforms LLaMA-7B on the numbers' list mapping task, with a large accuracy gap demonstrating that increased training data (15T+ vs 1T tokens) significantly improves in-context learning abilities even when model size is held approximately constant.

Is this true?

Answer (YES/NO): YES